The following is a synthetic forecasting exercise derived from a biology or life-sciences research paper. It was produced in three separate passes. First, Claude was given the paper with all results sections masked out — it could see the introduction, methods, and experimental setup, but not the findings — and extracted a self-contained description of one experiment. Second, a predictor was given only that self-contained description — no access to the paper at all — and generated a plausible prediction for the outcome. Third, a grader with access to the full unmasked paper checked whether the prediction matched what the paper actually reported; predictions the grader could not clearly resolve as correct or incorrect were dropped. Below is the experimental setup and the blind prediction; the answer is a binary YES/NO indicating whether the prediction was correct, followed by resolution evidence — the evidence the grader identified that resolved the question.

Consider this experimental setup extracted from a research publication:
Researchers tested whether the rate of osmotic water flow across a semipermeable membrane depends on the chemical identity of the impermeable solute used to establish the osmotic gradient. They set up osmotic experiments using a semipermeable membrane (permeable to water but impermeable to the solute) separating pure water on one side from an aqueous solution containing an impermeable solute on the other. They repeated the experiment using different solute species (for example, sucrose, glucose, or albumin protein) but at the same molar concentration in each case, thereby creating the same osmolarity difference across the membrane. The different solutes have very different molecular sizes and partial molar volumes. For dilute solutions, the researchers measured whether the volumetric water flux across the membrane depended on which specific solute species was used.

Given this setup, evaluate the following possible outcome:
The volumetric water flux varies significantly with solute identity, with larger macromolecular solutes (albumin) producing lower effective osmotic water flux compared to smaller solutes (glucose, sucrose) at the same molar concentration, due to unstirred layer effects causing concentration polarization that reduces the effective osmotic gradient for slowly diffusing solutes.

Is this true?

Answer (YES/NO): NO